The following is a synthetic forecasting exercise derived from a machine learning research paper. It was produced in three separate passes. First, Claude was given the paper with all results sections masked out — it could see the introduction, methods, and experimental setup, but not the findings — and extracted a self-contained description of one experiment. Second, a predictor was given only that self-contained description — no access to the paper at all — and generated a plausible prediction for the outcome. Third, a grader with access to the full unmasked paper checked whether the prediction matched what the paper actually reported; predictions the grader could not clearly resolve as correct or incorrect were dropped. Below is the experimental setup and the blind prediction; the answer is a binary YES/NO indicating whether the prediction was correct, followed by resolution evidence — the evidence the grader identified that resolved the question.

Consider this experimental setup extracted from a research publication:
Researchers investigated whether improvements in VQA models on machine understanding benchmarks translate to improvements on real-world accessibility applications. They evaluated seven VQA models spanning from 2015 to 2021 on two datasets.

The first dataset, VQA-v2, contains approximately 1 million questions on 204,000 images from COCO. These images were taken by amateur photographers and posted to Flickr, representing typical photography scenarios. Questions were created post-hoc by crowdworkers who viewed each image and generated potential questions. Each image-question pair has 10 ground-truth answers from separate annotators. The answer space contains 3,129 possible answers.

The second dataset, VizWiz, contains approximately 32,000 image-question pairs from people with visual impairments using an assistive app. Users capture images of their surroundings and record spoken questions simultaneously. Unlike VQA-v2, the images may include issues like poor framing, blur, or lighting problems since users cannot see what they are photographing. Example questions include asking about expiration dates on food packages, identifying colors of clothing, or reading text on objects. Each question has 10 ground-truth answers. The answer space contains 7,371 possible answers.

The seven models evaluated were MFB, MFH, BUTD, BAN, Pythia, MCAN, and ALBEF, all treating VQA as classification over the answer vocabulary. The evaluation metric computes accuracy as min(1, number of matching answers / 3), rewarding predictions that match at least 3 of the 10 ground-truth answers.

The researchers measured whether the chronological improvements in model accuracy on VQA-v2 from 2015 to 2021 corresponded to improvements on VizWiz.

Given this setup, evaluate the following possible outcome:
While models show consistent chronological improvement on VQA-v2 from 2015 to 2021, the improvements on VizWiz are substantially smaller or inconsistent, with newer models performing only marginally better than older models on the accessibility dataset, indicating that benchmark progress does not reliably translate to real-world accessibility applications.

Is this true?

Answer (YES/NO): NO